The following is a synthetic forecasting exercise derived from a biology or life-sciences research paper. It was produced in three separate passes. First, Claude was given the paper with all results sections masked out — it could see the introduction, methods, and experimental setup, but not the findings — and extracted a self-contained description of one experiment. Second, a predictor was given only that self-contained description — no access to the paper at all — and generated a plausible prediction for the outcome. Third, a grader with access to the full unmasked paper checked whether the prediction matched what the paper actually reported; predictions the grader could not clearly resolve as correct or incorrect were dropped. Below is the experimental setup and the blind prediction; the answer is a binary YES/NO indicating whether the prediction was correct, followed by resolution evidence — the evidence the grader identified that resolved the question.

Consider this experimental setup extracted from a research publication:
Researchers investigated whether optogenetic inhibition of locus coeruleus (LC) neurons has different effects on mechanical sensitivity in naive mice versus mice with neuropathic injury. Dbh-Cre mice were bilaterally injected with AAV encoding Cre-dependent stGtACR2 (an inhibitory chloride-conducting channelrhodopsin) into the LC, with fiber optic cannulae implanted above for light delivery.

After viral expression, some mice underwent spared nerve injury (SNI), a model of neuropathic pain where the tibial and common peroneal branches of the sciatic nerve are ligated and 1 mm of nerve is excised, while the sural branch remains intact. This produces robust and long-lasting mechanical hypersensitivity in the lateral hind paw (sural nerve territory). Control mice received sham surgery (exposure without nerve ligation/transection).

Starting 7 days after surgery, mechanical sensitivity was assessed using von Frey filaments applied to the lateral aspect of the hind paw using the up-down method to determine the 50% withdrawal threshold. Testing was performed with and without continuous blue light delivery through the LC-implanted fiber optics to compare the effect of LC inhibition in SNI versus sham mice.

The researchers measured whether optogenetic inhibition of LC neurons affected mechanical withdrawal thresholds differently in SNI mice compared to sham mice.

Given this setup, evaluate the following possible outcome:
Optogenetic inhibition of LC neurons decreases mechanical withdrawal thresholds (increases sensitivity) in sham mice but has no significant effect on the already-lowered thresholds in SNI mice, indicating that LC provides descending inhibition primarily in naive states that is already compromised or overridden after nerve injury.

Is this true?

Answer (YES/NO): NO